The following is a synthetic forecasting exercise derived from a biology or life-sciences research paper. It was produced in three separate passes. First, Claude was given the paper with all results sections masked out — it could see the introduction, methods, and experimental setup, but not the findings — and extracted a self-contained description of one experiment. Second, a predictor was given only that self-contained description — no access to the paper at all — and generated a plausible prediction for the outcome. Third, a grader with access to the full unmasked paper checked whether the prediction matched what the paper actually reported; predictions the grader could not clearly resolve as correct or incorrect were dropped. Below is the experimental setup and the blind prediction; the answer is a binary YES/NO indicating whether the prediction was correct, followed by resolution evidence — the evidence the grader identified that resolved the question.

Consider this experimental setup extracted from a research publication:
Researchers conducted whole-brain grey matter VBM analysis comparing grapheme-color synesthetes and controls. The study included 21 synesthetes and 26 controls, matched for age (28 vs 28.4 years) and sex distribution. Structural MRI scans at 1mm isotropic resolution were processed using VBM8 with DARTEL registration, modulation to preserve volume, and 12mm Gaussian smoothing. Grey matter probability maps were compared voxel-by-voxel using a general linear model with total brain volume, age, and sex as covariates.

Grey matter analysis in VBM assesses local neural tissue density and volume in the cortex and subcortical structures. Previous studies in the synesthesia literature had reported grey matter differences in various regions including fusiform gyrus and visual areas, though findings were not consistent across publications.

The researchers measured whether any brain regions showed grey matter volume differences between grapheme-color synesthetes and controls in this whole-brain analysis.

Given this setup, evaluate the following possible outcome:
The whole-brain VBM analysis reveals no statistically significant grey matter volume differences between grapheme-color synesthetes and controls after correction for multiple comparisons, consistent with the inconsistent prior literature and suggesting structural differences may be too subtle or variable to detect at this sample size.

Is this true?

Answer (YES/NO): YES